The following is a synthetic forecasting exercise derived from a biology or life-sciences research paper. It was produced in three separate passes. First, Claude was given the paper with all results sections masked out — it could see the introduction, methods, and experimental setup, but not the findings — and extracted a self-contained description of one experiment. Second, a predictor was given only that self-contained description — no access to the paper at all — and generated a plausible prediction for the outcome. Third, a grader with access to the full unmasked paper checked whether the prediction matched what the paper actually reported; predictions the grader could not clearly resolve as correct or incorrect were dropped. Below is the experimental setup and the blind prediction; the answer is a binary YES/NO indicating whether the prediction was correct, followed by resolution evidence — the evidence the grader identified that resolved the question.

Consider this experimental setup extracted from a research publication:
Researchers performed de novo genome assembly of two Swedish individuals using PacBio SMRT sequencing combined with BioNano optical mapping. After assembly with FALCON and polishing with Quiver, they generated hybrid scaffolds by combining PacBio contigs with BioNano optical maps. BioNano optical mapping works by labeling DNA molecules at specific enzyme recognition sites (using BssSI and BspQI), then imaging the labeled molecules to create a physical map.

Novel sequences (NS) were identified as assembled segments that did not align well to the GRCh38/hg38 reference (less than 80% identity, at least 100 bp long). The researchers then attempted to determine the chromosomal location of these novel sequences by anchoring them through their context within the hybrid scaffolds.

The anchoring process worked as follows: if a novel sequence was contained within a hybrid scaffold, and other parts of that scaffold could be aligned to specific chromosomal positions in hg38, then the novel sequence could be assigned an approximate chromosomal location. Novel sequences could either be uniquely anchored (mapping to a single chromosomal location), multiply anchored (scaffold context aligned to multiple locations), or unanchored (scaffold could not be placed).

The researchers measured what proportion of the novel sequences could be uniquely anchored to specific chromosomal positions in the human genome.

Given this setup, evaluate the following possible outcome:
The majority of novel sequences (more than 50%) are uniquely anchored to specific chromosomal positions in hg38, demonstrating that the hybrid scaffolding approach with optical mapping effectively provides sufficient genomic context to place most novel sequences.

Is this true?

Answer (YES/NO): NO